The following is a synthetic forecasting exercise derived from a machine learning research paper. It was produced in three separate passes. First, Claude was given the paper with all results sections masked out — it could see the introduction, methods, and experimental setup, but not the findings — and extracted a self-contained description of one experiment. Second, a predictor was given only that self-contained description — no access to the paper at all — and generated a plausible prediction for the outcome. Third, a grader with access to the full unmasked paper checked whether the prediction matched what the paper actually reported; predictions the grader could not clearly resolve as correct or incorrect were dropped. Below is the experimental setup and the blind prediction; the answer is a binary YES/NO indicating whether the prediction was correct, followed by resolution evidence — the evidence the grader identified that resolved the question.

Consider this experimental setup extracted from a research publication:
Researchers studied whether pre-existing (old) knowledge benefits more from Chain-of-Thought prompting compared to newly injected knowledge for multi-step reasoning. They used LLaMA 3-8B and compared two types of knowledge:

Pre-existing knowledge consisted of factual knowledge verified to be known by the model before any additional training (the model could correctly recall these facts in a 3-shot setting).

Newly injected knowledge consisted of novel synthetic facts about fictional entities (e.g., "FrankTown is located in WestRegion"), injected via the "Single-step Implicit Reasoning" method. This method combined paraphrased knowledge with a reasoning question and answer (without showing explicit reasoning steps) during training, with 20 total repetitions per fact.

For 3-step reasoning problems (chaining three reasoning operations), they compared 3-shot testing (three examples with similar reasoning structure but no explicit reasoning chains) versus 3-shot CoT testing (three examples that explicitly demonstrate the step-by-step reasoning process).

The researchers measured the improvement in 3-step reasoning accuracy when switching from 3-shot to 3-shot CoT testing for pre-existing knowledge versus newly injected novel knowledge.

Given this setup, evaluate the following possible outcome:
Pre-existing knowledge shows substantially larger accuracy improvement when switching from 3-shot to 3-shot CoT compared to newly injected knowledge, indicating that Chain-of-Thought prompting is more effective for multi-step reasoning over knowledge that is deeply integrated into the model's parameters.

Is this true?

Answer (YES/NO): YES